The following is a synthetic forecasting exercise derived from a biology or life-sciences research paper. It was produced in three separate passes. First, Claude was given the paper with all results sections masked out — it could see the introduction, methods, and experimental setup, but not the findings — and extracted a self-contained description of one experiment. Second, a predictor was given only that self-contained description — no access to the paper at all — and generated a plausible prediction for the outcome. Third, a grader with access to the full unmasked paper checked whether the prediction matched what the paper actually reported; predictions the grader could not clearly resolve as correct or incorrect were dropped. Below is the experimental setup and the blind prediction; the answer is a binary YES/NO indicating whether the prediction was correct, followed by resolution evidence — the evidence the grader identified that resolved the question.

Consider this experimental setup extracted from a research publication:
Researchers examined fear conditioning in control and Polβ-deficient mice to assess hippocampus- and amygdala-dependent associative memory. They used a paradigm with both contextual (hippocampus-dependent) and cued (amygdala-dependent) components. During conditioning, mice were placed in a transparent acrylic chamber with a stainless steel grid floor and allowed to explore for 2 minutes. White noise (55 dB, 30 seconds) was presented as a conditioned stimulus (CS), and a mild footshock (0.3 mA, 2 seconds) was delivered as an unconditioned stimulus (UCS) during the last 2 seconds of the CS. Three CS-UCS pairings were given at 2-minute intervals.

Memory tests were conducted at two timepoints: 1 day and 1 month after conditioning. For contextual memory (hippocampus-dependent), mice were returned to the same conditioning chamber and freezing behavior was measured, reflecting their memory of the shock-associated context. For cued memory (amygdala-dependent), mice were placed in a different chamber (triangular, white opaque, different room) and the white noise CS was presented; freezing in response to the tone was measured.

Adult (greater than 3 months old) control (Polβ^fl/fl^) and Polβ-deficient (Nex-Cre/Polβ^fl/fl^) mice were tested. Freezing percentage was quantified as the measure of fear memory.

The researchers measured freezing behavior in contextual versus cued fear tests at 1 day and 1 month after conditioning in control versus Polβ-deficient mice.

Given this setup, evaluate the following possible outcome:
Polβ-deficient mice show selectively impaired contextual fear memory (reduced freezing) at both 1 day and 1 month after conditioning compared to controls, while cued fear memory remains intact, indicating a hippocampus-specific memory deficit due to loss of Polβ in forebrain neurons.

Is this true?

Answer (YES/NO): NO